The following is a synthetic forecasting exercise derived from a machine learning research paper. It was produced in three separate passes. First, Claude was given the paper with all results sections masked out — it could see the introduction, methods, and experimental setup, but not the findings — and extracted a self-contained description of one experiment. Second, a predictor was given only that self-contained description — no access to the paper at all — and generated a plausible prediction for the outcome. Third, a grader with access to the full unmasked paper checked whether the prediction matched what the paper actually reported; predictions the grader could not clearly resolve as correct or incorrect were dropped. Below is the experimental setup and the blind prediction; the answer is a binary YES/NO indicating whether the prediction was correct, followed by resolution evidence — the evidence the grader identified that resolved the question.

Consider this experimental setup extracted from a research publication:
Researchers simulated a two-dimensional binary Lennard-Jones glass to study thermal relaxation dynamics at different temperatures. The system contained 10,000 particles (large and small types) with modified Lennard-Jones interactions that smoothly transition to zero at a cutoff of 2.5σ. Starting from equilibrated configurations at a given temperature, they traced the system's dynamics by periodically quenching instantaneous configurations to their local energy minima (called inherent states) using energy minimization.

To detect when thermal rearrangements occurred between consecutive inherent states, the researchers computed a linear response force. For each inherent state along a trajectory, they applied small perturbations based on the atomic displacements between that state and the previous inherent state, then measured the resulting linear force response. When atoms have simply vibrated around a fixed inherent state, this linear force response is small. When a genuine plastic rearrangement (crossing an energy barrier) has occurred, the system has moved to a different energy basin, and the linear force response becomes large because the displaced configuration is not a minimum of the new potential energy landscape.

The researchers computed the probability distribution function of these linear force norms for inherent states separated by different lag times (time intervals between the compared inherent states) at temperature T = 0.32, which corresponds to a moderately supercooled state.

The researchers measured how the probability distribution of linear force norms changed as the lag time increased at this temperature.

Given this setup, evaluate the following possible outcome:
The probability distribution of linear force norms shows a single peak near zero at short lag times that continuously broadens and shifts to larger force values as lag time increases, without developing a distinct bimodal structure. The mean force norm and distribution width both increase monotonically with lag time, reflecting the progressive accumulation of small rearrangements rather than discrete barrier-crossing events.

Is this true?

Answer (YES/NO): NO